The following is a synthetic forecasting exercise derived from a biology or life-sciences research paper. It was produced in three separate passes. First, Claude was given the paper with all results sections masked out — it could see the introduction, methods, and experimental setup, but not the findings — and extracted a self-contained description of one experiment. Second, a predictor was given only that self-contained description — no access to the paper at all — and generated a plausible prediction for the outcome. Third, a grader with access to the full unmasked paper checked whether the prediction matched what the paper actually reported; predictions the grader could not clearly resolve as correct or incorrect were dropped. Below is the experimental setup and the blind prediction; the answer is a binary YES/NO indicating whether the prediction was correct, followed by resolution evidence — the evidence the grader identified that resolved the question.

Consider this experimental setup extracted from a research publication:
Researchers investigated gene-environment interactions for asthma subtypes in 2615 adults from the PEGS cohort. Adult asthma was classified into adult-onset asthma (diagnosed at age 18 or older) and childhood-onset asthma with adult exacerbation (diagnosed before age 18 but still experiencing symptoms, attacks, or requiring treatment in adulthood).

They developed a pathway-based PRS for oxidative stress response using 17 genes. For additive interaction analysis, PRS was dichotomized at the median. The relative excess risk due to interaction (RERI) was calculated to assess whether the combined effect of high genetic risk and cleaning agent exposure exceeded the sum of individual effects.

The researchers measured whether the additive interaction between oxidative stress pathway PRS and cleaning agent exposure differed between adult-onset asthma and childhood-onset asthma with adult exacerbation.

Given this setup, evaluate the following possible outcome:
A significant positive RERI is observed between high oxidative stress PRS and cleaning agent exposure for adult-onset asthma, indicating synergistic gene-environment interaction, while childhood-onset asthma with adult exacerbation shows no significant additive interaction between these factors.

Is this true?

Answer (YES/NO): NO